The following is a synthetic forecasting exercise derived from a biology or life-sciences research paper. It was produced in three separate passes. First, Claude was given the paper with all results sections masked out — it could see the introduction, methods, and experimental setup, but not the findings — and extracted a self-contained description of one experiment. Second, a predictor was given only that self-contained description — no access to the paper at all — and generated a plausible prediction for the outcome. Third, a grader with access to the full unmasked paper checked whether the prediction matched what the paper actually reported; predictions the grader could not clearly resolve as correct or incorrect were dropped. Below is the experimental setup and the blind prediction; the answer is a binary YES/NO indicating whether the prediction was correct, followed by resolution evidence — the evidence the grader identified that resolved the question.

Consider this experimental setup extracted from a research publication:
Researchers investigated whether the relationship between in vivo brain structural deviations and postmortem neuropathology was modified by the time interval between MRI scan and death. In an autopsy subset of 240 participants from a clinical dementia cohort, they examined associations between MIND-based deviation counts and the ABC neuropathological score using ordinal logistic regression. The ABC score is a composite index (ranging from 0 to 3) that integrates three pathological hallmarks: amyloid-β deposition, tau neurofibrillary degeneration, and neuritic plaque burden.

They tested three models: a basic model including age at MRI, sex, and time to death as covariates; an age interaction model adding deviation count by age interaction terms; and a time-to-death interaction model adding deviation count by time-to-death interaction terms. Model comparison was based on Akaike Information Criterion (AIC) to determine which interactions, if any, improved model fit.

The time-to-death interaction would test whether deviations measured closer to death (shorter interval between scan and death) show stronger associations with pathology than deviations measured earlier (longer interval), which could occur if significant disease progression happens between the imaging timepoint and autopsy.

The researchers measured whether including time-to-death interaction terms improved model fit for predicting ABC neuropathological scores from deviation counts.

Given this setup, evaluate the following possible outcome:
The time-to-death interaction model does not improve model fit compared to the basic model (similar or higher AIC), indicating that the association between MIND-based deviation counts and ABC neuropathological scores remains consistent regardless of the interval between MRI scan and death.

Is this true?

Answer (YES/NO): YES